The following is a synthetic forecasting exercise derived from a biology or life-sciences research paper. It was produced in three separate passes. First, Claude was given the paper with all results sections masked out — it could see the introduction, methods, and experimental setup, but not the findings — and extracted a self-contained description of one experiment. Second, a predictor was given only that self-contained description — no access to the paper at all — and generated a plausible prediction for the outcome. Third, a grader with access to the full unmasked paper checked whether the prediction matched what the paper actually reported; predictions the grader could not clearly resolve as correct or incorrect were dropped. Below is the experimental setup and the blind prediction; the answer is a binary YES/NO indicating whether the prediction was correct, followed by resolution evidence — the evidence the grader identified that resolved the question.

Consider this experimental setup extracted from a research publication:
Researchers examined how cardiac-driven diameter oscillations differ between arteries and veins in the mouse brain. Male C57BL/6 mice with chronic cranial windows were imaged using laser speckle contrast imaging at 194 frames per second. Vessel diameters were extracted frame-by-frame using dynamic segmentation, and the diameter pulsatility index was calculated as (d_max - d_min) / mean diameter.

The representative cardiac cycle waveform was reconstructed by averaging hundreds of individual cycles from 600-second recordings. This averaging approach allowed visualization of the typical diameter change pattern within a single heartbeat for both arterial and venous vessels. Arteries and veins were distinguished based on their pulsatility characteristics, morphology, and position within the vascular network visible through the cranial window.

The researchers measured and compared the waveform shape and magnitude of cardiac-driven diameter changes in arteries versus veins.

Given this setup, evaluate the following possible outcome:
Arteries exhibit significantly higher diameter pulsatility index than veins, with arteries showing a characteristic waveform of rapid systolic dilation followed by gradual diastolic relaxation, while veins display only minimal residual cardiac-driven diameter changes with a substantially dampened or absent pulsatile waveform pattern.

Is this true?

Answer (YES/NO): NO